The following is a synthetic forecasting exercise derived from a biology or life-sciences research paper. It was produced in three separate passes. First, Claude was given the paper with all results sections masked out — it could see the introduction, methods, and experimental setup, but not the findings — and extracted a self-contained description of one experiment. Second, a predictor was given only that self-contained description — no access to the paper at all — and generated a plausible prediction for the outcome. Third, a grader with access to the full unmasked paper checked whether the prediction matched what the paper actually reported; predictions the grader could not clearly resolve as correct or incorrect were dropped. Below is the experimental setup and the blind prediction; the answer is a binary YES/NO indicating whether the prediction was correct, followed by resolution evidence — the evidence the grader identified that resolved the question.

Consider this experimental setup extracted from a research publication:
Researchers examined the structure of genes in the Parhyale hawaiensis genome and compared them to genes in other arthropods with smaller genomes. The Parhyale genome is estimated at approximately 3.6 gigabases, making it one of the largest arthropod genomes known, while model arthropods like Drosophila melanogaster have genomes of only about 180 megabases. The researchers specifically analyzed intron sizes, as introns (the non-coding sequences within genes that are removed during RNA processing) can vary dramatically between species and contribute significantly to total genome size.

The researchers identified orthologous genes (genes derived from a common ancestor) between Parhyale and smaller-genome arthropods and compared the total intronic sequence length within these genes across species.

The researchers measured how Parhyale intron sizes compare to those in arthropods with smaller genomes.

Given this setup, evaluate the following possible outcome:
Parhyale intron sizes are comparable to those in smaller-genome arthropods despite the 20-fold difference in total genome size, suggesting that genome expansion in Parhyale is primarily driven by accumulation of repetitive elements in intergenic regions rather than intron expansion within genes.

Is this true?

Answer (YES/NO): NO